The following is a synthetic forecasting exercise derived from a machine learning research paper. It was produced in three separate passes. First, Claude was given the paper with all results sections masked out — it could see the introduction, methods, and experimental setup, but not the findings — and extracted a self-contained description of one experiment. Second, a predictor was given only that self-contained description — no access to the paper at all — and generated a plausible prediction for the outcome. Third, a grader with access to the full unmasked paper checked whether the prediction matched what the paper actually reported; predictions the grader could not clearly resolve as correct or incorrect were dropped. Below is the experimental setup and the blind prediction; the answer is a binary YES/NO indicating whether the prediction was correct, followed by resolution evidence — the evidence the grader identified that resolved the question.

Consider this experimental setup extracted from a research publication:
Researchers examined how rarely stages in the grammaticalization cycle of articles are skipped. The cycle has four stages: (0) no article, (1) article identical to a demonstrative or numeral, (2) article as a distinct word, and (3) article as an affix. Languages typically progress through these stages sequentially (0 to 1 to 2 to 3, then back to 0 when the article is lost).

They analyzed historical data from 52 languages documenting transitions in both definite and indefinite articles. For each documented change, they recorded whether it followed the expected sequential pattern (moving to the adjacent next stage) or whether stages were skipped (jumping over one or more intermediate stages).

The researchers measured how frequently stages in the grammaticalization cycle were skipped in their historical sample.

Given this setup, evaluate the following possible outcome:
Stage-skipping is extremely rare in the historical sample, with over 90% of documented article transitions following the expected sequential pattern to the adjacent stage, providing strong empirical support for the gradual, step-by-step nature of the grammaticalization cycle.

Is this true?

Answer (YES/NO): YES